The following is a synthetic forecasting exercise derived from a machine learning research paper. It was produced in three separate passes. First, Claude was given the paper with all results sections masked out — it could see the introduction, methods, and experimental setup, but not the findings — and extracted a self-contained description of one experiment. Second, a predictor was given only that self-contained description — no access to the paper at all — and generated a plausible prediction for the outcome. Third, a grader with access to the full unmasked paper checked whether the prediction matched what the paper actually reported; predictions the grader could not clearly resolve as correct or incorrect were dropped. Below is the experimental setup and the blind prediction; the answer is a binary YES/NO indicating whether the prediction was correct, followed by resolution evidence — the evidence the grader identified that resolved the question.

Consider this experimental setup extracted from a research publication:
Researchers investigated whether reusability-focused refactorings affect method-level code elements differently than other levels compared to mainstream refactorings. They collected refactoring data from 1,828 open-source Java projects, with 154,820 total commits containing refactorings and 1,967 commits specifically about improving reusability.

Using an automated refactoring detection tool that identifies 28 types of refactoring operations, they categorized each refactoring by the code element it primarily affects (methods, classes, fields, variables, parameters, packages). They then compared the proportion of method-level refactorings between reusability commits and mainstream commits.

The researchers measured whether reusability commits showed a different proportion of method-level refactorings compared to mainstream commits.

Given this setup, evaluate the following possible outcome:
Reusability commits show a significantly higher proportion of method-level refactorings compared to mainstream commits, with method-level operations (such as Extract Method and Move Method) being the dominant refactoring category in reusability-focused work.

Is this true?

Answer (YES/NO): YES